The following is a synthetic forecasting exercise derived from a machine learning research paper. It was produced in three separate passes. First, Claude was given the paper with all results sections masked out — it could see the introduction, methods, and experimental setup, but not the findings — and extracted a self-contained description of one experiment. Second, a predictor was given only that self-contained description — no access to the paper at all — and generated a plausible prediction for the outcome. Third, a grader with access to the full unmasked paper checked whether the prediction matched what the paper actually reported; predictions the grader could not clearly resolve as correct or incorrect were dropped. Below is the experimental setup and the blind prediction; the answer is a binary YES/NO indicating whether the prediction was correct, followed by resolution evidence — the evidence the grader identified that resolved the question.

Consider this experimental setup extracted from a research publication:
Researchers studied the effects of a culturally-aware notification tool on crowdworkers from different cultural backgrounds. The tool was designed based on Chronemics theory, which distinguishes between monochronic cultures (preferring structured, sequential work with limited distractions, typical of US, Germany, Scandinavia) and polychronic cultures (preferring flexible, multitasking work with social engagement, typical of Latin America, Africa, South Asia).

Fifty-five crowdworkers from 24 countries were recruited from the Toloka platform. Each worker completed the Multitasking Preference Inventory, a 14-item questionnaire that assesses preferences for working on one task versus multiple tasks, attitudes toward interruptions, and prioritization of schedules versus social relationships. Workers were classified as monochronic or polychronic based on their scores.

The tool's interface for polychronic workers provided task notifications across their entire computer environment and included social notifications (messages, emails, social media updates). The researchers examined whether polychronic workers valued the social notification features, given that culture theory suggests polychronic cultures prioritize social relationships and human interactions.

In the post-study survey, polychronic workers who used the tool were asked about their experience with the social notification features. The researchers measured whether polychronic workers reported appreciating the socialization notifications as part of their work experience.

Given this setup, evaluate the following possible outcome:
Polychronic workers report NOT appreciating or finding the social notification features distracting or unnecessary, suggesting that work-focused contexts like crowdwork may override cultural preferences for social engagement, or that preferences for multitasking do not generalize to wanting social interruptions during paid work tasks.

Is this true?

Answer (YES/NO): NO